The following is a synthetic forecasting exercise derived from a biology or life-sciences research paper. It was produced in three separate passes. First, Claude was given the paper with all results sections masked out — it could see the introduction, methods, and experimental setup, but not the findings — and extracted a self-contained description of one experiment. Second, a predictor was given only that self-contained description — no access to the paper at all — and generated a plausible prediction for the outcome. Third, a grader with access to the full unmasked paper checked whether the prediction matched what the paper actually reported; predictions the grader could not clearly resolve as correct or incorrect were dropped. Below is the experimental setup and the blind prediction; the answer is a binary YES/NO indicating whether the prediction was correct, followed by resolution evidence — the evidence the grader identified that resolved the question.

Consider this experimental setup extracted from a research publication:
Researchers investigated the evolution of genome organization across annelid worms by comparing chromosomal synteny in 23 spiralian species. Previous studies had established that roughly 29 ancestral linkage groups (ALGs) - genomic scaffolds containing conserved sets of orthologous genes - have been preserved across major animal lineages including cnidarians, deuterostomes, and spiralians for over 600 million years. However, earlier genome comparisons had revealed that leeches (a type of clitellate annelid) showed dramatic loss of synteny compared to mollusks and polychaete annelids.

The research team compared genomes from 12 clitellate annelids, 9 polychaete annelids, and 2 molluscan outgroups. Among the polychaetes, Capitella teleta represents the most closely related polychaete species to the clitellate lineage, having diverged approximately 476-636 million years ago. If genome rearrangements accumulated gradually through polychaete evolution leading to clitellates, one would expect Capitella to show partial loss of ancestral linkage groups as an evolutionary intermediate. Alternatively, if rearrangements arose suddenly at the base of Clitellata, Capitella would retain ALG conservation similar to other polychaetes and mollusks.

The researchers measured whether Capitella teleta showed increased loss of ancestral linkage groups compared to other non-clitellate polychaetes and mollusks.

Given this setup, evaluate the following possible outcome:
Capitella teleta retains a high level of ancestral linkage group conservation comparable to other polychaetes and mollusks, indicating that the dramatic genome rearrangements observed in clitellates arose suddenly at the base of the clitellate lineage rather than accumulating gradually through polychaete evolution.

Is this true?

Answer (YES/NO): YES